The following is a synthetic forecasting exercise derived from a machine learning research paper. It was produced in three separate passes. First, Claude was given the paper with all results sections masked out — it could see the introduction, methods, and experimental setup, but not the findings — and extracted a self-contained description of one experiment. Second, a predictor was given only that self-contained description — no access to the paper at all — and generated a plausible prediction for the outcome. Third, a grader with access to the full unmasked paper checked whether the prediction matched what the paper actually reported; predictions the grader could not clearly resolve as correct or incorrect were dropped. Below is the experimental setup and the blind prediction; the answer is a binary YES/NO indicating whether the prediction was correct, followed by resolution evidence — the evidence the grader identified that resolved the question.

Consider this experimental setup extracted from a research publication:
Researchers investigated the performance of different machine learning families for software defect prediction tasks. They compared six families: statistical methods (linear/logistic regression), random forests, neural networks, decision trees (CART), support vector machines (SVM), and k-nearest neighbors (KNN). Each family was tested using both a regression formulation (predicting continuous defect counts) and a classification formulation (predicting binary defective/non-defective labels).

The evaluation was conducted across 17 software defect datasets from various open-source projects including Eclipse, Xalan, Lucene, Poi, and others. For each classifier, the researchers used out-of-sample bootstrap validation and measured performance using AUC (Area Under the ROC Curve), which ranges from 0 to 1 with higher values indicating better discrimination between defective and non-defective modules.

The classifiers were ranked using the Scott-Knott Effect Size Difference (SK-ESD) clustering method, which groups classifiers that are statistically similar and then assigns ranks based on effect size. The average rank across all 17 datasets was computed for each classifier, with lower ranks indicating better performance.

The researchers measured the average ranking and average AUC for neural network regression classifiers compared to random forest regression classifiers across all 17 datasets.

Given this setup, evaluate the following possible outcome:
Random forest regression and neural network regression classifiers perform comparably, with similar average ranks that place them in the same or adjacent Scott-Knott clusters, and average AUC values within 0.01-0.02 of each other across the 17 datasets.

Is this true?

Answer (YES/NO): NO